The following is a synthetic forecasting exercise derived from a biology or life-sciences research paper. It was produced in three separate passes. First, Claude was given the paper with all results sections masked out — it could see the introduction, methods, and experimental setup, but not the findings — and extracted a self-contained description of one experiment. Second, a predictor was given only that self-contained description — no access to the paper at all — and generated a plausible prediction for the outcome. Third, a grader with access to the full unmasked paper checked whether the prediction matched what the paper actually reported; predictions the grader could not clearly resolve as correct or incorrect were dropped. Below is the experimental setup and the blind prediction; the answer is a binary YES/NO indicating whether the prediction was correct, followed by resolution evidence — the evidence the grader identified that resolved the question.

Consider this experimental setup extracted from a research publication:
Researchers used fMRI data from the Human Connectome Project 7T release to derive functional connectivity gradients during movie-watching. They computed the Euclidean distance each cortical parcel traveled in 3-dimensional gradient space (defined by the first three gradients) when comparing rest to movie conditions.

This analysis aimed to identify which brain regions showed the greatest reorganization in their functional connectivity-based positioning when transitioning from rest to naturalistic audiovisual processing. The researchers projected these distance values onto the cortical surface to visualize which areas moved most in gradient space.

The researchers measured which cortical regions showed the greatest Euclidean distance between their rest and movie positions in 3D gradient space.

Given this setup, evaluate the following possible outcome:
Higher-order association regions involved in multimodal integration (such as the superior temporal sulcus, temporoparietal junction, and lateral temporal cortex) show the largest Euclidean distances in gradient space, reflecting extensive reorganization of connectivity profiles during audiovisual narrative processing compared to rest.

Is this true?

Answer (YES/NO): YES